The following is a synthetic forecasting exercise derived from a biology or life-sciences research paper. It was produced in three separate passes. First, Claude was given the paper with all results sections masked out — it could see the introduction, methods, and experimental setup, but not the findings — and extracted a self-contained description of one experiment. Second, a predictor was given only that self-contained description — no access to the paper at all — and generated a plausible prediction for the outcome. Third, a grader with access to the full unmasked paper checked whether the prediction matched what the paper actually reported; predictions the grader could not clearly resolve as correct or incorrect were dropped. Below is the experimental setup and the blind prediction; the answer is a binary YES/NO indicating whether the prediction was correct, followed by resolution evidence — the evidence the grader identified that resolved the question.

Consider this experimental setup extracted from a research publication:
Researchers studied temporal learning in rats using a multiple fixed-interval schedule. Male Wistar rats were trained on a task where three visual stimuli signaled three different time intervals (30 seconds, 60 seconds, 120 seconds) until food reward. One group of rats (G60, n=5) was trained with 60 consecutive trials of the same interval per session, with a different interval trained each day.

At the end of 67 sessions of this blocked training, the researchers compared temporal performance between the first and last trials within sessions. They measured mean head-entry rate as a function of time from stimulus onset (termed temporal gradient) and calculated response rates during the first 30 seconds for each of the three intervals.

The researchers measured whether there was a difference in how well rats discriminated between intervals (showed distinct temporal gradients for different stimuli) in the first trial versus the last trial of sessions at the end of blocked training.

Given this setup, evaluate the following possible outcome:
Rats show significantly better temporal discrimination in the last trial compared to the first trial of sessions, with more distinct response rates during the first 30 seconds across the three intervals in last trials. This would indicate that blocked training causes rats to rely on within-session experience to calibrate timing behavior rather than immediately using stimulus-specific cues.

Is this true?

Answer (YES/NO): YES